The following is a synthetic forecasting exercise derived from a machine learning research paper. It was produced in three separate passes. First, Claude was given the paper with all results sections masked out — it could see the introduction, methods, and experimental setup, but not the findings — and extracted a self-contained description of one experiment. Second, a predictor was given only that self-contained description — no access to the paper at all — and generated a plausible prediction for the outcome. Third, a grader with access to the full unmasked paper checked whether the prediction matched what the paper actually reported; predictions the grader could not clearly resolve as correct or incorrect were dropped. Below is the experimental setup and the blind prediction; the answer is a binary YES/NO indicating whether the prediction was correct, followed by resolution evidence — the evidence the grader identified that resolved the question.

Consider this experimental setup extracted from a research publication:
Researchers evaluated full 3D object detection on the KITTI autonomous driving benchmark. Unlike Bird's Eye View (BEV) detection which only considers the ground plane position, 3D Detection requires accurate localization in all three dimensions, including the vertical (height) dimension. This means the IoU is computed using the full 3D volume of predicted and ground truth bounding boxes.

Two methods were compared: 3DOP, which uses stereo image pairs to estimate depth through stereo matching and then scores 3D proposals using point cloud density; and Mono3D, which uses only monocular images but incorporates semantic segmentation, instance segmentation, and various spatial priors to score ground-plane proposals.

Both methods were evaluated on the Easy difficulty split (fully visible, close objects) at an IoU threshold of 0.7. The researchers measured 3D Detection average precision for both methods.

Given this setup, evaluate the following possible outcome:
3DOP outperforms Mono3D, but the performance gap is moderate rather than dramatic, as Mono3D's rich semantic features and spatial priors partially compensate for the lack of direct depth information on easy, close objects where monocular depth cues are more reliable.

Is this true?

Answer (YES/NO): NO